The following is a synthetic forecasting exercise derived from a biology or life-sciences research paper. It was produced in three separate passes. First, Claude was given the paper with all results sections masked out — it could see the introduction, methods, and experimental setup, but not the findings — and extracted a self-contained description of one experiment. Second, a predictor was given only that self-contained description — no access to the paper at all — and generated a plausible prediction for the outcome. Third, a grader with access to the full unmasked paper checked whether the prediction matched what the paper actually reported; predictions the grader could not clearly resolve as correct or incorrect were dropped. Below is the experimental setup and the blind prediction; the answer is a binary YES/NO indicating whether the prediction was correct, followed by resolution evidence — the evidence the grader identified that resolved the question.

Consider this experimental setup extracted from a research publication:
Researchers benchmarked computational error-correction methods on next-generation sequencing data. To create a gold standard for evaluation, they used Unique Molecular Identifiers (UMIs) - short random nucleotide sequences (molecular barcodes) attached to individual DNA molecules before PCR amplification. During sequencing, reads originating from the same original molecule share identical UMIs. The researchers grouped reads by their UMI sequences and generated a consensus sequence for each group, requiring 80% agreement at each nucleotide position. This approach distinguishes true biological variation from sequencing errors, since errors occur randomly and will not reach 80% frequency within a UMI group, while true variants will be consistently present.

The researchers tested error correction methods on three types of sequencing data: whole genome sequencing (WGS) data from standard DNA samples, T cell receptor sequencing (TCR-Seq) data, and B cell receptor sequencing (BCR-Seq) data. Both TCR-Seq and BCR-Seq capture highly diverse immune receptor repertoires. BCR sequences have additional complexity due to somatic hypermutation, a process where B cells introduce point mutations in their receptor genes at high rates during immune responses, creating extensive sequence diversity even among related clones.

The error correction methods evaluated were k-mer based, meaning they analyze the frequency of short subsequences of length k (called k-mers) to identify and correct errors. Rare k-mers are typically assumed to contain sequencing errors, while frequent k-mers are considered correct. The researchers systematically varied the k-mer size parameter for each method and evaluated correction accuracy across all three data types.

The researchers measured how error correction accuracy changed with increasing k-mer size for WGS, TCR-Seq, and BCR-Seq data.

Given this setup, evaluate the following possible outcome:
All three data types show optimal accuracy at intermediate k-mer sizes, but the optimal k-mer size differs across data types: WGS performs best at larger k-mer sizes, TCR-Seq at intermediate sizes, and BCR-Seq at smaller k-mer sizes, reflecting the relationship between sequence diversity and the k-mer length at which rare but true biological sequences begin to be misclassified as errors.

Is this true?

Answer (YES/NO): NO